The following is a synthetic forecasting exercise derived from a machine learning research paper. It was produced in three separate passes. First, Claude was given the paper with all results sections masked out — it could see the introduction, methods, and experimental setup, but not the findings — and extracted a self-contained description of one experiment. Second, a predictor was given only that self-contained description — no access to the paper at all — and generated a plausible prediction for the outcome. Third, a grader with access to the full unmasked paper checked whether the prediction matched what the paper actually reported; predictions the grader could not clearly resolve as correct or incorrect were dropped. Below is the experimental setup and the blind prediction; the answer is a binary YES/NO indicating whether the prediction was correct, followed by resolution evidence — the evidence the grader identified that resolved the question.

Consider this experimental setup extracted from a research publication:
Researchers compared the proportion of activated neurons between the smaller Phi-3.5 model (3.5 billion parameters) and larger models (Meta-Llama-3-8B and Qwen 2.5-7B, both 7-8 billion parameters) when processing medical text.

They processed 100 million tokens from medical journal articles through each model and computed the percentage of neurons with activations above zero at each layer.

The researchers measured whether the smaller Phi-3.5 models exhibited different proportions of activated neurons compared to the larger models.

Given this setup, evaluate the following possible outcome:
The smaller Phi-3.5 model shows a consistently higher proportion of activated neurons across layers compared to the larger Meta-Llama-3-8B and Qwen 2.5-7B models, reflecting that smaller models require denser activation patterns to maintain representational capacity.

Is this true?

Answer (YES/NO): YES